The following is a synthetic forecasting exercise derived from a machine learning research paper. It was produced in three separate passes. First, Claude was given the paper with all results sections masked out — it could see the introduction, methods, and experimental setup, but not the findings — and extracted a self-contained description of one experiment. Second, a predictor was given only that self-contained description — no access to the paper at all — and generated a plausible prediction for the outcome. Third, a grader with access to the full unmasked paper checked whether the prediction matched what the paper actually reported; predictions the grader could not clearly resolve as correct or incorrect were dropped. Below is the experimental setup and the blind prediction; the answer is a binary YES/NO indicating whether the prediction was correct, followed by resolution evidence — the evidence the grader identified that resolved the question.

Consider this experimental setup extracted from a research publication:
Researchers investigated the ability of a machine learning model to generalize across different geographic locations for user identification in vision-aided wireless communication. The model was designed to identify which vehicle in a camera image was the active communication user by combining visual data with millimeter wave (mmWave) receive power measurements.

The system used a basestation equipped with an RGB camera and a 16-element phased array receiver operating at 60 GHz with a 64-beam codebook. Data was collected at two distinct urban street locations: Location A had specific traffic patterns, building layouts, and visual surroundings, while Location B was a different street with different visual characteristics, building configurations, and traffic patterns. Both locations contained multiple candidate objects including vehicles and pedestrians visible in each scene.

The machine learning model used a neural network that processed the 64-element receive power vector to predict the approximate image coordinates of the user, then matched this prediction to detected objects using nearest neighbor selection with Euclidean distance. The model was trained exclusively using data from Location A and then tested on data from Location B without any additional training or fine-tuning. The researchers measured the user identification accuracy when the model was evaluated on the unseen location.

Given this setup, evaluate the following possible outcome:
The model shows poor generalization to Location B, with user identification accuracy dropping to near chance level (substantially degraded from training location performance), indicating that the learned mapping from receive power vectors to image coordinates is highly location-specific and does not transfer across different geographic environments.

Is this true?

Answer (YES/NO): NO